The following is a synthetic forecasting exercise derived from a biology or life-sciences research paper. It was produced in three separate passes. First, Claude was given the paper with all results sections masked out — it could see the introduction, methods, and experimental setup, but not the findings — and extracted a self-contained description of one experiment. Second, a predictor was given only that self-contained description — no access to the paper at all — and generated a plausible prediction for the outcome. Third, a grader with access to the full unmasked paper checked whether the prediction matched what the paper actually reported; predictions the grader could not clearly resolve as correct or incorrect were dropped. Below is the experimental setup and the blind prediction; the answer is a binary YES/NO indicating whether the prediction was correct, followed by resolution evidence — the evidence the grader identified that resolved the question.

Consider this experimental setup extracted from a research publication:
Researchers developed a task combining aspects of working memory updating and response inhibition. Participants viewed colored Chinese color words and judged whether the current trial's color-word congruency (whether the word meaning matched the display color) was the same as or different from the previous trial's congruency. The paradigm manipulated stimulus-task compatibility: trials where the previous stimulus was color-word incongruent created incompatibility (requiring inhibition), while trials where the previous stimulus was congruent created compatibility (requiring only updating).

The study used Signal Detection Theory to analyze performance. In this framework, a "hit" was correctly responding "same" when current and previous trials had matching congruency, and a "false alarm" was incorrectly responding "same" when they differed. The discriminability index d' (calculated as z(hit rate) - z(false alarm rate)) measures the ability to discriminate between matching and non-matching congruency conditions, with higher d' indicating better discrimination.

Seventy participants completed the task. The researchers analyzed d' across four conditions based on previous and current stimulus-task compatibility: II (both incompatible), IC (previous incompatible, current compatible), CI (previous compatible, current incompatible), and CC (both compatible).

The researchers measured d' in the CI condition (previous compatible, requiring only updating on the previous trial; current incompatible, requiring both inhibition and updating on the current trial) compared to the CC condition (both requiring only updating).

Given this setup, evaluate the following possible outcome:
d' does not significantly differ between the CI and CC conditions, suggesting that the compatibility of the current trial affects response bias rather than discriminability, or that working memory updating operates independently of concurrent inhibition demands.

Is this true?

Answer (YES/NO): NO